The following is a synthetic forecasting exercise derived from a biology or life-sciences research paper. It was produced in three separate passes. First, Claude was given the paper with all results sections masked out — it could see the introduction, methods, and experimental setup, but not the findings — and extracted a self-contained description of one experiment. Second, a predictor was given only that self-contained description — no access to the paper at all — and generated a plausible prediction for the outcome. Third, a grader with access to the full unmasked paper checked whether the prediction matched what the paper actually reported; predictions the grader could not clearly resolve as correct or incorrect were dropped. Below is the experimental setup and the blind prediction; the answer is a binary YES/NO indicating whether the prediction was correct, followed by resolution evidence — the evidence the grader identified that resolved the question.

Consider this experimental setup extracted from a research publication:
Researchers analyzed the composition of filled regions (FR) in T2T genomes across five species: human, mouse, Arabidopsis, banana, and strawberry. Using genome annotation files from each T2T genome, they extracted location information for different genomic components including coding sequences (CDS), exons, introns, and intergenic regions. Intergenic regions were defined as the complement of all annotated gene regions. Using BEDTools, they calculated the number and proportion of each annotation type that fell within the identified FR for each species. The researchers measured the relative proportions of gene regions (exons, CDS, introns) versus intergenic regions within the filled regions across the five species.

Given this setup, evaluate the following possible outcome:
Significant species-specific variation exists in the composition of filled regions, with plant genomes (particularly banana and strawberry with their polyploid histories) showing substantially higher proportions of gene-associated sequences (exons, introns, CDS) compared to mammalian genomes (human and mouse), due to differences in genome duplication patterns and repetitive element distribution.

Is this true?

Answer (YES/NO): NO